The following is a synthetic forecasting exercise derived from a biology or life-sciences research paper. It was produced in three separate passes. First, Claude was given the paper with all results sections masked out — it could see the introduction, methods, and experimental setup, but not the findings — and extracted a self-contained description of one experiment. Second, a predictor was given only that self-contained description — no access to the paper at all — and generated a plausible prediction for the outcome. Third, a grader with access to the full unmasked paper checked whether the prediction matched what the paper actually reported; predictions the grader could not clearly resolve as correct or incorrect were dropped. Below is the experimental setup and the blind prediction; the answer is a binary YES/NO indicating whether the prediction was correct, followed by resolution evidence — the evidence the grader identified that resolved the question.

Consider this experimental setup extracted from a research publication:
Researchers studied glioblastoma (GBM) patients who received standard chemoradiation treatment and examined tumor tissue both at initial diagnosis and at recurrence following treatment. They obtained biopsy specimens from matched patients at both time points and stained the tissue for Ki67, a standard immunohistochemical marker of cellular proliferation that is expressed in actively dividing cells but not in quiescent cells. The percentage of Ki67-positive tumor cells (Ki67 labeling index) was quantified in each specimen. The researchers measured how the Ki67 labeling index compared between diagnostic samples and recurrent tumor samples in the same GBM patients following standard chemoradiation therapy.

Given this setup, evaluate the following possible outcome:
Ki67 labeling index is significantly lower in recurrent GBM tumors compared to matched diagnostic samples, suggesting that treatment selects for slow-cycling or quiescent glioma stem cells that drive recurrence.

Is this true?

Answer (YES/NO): YES